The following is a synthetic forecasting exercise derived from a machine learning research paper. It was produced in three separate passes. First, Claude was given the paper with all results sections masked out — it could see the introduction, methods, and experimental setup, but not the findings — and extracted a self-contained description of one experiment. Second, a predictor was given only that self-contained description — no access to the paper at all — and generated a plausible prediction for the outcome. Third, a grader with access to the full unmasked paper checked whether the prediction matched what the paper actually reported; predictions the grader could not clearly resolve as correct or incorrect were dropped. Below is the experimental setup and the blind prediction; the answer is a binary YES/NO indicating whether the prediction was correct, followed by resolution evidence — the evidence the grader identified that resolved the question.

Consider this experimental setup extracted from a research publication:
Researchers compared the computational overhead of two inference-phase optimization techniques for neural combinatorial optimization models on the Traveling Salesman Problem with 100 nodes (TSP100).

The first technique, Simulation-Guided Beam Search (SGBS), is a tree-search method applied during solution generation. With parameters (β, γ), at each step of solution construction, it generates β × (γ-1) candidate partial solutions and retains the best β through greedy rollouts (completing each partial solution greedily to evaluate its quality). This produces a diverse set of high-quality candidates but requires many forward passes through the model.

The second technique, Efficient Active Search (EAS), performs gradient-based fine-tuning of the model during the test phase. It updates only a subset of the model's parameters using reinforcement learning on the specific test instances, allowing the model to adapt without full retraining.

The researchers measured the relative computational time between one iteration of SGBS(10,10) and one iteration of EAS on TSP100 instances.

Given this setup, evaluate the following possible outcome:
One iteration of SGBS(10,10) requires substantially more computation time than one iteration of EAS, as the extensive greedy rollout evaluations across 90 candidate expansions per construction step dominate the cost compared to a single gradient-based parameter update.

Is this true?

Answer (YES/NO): YES